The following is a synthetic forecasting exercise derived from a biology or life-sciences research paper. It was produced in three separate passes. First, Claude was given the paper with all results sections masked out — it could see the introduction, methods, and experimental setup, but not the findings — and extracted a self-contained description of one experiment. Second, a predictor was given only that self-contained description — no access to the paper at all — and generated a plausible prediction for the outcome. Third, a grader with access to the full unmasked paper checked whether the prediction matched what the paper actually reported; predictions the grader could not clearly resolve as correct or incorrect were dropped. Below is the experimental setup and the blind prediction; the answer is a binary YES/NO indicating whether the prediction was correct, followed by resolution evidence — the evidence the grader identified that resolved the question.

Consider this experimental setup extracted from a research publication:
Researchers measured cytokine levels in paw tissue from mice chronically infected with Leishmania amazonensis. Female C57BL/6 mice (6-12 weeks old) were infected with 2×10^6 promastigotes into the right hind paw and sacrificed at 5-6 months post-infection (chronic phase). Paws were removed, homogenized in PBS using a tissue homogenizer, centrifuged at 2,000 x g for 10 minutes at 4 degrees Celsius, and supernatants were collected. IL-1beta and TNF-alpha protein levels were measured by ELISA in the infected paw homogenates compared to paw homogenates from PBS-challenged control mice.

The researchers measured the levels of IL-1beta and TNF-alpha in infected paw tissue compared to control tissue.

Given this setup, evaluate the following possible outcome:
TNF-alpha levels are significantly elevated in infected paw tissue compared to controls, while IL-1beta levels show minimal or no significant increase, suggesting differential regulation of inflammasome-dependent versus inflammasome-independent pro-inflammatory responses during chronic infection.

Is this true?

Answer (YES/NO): NO